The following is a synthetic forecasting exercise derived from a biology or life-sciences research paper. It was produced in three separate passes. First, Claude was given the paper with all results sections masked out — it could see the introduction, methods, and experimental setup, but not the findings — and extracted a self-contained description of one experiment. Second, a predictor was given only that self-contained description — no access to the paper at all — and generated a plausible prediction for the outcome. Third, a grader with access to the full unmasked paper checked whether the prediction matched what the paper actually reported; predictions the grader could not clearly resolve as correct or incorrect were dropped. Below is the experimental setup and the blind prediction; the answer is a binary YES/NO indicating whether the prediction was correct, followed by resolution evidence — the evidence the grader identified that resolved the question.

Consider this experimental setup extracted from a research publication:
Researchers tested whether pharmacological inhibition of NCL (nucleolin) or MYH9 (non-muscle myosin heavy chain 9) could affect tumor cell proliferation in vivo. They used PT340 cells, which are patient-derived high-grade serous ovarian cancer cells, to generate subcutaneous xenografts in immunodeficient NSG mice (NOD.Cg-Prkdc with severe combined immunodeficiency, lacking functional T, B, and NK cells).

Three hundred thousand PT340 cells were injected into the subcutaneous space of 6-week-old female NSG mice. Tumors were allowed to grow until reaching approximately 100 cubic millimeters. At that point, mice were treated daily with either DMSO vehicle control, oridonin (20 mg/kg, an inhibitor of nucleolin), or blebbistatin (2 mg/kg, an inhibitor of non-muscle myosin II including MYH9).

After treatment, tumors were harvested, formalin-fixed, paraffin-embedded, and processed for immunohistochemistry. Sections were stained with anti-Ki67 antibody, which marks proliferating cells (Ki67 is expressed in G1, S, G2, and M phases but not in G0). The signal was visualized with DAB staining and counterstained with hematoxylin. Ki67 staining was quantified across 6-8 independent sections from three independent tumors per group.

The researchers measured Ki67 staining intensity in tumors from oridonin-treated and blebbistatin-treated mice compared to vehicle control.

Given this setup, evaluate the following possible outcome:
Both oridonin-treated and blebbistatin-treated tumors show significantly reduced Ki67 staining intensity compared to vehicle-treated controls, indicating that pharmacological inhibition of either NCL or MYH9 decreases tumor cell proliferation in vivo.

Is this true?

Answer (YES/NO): YES